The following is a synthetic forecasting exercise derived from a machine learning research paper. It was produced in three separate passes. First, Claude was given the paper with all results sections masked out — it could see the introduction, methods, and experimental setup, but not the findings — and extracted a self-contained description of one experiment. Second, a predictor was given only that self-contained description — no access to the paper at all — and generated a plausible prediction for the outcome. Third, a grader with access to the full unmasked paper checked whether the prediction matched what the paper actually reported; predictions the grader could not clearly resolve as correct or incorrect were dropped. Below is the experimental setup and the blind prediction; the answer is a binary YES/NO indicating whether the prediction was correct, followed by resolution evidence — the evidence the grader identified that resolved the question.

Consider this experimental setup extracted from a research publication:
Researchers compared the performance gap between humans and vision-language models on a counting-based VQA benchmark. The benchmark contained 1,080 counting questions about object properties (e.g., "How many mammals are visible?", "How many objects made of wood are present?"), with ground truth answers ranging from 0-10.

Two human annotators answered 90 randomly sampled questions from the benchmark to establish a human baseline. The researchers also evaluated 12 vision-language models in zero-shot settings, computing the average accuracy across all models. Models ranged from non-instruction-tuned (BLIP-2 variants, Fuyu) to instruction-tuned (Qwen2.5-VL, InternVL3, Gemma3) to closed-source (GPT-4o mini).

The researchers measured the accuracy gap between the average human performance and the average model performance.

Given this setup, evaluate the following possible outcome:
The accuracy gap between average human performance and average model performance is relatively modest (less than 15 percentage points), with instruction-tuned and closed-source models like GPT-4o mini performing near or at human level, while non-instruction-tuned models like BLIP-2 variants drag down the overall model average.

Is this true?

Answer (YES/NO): NO